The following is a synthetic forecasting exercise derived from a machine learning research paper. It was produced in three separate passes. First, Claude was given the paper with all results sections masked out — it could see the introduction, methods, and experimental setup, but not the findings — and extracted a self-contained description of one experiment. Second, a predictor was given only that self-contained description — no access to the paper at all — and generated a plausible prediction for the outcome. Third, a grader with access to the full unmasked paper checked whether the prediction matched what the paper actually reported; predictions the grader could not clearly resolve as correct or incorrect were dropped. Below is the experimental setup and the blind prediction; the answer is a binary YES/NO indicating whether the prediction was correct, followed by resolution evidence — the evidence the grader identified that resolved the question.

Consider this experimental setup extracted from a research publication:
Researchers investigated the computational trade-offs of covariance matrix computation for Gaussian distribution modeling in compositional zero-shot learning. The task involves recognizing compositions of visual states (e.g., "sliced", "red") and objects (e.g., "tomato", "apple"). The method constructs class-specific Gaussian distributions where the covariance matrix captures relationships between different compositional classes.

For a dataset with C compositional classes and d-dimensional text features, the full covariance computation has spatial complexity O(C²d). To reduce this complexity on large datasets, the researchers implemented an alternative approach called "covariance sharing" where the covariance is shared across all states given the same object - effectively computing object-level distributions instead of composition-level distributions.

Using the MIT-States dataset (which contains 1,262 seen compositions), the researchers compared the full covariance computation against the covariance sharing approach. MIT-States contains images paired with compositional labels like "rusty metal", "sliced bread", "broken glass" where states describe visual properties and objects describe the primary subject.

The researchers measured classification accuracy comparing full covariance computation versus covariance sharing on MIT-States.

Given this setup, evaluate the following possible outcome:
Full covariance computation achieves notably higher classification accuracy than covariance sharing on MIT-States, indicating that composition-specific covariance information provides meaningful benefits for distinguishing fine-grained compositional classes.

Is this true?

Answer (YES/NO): NO